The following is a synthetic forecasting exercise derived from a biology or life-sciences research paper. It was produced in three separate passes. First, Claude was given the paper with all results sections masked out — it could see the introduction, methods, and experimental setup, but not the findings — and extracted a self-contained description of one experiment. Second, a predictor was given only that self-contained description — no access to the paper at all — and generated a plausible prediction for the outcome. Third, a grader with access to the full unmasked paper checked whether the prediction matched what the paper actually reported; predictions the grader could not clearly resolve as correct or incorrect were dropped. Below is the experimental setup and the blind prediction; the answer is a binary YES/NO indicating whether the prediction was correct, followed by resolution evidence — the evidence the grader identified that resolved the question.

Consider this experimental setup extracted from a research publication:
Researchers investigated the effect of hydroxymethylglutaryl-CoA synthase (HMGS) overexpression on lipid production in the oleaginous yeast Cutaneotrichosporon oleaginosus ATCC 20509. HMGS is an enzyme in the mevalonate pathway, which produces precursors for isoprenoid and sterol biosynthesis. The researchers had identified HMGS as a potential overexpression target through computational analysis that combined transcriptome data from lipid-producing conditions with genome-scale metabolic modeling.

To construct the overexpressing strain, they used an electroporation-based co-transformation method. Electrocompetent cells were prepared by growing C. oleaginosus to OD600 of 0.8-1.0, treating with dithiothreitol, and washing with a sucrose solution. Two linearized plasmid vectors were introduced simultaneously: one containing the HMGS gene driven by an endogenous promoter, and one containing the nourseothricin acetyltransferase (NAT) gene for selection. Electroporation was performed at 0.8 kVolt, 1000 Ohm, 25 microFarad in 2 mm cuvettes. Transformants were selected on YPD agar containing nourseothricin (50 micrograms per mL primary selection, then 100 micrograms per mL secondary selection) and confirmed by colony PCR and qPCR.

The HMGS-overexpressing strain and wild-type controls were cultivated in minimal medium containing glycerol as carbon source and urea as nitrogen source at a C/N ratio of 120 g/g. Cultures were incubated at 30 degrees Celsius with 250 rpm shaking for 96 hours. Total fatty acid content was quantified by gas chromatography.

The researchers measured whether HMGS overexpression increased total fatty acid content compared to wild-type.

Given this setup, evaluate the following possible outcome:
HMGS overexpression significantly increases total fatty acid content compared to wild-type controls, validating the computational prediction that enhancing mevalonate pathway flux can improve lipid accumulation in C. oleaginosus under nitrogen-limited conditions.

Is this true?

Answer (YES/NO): NO